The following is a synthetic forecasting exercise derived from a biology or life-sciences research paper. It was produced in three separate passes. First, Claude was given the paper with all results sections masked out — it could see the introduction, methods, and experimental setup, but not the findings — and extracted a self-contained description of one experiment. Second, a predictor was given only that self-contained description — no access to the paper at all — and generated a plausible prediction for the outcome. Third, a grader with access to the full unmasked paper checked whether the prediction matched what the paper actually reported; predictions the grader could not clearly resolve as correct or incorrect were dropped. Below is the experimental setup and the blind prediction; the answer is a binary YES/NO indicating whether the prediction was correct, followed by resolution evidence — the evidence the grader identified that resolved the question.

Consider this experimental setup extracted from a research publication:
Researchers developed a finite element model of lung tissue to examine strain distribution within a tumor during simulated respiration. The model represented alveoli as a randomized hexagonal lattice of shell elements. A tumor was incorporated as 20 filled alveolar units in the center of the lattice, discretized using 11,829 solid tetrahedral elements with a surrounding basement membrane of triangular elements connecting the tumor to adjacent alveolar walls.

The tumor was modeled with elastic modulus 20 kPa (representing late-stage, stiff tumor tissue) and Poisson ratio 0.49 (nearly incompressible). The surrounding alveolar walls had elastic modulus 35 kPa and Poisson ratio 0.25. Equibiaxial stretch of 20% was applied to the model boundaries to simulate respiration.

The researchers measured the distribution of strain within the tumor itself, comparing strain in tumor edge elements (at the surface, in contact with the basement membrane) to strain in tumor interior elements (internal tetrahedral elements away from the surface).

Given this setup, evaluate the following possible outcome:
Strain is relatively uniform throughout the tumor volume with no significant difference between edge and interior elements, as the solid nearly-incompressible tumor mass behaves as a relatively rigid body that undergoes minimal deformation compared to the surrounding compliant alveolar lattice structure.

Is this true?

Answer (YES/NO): YES